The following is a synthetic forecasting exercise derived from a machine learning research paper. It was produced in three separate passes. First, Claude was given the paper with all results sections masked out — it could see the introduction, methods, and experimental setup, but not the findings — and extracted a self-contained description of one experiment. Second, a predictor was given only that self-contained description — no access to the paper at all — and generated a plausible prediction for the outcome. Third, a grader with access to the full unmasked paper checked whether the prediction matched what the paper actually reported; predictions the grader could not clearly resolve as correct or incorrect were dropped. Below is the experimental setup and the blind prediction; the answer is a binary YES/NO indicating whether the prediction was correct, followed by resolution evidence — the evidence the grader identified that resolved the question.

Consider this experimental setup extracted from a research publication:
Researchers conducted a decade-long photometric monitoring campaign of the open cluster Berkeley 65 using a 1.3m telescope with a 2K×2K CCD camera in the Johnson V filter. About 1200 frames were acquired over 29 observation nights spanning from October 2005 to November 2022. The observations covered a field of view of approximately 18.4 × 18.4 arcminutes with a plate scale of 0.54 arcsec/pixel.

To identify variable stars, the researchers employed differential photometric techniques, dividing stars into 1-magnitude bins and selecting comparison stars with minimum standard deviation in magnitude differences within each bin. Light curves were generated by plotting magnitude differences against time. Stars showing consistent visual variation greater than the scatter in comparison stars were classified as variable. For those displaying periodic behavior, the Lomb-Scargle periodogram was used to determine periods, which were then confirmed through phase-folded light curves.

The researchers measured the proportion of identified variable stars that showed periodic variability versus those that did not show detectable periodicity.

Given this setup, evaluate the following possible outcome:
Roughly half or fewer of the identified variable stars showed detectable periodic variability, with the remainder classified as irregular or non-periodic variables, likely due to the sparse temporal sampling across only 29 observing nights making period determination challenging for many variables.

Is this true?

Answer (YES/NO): NO